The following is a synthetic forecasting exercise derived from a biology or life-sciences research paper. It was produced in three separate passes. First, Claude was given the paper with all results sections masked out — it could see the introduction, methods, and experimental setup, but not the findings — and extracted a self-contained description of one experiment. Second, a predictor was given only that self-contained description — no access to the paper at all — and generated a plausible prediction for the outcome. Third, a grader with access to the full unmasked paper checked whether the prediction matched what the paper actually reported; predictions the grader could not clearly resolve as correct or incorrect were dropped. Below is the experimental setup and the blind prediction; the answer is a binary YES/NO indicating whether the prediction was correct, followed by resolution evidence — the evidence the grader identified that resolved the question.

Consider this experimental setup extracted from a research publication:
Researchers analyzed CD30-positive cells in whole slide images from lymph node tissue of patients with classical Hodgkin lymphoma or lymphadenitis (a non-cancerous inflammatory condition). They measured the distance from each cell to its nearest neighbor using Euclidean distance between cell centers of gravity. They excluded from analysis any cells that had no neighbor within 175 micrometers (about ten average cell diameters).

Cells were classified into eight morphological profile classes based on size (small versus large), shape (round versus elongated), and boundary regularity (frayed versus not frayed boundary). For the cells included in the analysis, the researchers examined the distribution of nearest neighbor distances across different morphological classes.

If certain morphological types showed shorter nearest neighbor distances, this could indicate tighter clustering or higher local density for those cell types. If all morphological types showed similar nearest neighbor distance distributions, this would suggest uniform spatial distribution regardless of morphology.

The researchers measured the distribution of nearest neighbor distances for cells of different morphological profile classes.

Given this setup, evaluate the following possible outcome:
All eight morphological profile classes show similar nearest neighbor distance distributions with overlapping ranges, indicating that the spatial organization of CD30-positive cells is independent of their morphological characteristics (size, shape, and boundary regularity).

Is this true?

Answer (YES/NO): NO